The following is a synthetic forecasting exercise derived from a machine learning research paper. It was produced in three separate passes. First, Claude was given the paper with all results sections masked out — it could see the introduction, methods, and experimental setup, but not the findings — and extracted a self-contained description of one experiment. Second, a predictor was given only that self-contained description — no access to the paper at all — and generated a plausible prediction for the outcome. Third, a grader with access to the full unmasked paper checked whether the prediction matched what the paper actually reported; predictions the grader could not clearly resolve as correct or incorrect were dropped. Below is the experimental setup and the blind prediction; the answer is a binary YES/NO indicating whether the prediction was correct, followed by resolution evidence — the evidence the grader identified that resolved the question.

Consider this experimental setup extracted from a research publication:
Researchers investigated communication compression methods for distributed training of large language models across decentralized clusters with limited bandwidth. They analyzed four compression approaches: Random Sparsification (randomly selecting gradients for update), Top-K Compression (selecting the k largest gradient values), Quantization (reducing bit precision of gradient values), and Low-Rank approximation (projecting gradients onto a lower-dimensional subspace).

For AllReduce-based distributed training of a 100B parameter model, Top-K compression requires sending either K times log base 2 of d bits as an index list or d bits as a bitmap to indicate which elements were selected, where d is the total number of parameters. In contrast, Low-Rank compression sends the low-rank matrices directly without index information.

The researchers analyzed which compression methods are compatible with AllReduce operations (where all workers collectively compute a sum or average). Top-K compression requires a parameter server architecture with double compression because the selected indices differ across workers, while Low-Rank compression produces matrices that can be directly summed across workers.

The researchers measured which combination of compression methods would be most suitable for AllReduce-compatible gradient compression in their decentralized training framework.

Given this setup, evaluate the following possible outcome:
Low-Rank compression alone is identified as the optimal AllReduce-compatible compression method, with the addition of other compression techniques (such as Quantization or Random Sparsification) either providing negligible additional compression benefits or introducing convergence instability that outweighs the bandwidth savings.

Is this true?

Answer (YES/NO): NO